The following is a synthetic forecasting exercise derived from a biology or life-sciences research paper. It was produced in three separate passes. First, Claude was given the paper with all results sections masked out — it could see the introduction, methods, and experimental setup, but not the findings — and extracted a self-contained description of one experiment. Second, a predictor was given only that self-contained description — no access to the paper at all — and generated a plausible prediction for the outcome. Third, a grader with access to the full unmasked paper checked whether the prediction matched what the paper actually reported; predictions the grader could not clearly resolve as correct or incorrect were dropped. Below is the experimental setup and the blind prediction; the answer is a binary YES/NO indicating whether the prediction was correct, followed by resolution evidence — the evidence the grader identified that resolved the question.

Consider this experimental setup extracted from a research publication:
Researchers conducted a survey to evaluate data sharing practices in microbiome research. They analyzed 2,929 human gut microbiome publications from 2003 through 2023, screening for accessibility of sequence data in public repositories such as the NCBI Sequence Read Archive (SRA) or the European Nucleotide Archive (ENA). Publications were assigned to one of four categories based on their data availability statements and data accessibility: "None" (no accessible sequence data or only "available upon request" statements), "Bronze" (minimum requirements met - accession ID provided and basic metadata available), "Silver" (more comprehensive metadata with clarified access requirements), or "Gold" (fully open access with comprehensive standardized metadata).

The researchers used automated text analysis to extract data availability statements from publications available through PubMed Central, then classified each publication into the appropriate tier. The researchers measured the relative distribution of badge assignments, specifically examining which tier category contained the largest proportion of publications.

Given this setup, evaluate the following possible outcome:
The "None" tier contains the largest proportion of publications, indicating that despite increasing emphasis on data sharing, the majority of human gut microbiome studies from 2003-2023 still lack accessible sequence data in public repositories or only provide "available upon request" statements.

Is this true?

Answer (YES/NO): NO